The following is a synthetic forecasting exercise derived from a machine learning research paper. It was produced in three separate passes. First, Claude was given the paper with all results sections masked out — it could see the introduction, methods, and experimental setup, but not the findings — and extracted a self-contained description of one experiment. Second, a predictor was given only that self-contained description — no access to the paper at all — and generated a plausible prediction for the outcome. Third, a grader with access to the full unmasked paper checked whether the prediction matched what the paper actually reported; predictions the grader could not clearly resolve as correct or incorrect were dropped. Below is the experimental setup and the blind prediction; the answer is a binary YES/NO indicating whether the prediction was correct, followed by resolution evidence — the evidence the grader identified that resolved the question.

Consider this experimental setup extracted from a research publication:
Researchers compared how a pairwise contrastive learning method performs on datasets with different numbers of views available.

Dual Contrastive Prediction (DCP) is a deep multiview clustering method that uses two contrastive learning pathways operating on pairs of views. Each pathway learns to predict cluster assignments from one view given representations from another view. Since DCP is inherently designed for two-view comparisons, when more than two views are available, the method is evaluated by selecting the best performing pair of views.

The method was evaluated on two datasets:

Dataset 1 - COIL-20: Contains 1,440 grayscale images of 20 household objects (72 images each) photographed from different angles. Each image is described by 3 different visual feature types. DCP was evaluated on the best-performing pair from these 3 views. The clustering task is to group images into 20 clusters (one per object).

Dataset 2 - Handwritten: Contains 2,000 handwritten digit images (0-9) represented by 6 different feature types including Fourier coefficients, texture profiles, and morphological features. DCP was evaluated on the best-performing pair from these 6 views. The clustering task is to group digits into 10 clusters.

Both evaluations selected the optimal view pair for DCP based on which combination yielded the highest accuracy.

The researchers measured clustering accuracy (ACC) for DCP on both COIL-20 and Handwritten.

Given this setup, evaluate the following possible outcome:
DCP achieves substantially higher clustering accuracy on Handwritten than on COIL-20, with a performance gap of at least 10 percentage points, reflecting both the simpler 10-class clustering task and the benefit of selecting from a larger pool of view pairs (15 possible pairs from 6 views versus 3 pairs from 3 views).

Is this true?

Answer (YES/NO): YES